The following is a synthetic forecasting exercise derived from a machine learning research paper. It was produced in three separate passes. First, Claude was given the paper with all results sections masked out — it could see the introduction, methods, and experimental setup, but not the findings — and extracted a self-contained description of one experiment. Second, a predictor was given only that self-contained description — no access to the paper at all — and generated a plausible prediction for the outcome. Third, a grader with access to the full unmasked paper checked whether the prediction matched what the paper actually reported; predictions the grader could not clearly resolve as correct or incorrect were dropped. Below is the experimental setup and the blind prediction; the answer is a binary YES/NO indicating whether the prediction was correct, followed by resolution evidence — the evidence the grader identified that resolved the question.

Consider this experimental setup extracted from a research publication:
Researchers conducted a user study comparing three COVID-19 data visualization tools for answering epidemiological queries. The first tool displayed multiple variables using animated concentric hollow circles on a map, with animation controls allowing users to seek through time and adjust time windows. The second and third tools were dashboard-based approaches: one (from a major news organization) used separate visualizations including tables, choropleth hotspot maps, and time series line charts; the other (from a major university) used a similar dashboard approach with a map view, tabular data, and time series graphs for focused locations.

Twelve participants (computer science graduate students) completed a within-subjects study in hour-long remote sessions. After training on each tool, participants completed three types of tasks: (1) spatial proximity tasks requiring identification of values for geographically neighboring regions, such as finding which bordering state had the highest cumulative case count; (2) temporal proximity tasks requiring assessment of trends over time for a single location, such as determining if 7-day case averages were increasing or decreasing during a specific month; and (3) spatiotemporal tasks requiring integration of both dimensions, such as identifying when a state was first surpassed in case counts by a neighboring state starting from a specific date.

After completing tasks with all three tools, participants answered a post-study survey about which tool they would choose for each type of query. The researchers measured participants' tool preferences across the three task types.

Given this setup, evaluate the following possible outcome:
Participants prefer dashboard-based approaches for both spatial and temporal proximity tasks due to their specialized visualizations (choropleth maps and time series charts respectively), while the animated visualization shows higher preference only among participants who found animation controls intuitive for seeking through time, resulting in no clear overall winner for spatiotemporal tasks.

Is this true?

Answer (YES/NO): NO